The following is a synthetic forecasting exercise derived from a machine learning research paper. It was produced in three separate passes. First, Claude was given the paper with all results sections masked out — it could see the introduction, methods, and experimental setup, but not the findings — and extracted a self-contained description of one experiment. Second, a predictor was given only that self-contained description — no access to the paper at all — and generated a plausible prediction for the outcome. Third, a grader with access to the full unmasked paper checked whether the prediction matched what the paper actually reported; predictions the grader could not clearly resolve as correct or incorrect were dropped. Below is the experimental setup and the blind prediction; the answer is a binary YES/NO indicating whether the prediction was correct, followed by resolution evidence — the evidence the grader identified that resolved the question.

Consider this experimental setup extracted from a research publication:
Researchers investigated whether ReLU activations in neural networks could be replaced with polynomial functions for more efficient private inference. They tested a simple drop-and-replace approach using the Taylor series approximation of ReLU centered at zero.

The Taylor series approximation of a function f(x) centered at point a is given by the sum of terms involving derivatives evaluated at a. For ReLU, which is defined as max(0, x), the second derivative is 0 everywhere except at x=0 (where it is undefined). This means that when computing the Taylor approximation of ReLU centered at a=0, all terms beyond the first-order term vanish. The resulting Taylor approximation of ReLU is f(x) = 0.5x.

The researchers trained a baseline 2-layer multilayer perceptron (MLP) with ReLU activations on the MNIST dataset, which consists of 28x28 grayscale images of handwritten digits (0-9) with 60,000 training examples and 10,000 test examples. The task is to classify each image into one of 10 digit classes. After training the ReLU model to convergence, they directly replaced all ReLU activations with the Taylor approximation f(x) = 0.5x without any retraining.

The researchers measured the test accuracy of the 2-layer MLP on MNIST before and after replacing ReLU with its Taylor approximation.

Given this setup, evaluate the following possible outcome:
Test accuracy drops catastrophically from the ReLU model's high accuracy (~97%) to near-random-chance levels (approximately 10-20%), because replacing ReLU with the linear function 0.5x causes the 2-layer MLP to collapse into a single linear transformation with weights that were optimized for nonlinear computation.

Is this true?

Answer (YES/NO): NO